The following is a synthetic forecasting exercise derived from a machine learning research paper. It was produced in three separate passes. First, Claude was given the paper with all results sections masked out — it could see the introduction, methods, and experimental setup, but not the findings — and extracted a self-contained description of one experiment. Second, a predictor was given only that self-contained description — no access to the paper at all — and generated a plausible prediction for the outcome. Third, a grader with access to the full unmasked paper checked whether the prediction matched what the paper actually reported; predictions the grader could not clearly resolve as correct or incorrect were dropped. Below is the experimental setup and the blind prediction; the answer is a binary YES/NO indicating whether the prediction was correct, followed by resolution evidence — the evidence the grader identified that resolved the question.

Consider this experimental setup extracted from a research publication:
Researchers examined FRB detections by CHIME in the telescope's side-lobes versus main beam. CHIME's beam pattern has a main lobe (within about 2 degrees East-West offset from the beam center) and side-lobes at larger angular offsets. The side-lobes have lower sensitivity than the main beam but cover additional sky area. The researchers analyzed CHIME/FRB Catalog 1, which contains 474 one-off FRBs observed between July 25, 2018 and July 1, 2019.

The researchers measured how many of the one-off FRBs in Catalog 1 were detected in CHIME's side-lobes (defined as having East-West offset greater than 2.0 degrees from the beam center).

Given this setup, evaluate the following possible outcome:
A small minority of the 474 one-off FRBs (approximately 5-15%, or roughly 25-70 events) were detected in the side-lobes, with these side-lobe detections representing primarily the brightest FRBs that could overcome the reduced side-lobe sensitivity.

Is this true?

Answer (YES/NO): NO